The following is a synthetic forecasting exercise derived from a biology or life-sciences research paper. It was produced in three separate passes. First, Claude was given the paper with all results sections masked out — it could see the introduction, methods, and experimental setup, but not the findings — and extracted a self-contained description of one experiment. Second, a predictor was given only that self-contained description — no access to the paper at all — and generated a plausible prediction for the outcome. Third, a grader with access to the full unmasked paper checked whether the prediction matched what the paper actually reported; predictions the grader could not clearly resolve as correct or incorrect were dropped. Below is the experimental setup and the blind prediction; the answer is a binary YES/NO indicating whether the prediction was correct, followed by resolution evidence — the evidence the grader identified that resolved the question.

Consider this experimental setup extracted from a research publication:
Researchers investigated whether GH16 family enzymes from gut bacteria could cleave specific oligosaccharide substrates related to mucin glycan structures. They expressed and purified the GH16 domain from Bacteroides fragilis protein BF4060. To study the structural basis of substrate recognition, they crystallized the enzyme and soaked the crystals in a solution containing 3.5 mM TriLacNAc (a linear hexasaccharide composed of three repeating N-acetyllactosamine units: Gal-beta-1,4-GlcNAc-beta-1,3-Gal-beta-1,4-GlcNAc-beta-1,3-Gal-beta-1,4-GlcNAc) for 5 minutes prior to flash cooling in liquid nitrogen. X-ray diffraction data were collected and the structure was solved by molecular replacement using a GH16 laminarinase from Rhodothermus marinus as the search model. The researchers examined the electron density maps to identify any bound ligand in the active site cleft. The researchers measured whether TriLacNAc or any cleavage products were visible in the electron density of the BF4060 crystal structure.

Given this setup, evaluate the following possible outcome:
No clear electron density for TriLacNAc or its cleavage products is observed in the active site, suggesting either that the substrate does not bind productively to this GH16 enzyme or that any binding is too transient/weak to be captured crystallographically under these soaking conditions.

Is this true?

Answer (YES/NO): NO